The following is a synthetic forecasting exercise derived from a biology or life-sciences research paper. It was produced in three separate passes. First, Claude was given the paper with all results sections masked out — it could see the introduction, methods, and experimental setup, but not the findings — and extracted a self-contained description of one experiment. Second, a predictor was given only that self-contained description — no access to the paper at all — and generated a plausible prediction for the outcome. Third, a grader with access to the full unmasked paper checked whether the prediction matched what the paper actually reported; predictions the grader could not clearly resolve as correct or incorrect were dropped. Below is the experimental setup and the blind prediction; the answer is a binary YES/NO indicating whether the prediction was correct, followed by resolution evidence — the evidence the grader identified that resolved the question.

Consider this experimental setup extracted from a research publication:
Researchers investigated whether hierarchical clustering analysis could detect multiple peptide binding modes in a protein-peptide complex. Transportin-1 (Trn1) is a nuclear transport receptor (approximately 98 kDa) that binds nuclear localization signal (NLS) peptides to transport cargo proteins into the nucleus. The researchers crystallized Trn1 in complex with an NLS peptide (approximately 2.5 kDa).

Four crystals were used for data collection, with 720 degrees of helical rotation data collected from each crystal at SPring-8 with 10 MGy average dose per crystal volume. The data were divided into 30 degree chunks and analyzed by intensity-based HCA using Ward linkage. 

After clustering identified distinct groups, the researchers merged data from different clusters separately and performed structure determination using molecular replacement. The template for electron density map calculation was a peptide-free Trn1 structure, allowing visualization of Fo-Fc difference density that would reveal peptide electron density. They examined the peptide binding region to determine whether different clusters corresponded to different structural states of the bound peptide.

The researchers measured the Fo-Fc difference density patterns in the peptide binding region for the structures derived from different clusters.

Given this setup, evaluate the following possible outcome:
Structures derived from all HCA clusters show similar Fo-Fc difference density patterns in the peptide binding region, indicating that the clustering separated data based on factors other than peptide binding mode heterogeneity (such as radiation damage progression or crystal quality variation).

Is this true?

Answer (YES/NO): NO